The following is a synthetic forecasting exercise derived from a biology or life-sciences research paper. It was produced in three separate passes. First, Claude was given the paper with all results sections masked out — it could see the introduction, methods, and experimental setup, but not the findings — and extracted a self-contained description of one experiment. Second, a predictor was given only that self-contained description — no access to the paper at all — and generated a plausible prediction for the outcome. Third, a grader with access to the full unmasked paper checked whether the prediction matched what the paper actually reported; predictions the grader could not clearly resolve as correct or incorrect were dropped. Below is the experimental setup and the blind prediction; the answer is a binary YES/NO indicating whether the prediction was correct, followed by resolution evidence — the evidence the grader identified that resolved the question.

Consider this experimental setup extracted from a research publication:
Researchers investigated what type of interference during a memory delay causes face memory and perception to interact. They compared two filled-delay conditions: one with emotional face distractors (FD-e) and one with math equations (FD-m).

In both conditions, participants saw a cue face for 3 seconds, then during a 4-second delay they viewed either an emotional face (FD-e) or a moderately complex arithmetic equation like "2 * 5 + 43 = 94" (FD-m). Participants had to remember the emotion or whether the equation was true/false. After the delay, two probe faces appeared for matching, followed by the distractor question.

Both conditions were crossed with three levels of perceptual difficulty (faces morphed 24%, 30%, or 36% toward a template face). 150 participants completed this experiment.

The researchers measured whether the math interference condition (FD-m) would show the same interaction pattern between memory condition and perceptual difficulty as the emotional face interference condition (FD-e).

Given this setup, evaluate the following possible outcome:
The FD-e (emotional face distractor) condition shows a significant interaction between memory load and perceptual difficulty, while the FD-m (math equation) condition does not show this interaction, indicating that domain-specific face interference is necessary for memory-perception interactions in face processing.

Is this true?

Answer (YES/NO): YES